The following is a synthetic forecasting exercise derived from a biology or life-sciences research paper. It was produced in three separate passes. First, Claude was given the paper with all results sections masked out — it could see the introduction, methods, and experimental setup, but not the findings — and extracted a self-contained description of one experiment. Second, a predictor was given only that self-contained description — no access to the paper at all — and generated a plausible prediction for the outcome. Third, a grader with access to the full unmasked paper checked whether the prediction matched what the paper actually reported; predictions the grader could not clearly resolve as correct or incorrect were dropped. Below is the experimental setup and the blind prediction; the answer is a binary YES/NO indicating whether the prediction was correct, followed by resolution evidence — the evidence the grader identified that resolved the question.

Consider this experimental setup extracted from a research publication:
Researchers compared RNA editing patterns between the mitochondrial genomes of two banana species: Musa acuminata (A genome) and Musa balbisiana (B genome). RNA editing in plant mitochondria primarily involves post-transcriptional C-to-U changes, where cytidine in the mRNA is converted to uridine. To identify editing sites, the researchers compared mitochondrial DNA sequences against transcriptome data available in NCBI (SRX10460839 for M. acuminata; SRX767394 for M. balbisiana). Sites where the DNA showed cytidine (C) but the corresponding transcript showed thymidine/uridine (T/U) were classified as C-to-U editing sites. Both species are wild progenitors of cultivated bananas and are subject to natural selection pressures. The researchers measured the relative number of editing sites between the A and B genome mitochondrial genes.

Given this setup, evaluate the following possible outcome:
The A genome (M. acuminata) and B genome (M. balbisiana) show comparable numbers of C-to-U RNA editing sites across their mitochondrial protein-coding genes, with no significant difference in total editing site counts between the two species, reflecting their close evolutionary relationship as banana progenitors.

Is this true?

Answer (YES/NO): NO